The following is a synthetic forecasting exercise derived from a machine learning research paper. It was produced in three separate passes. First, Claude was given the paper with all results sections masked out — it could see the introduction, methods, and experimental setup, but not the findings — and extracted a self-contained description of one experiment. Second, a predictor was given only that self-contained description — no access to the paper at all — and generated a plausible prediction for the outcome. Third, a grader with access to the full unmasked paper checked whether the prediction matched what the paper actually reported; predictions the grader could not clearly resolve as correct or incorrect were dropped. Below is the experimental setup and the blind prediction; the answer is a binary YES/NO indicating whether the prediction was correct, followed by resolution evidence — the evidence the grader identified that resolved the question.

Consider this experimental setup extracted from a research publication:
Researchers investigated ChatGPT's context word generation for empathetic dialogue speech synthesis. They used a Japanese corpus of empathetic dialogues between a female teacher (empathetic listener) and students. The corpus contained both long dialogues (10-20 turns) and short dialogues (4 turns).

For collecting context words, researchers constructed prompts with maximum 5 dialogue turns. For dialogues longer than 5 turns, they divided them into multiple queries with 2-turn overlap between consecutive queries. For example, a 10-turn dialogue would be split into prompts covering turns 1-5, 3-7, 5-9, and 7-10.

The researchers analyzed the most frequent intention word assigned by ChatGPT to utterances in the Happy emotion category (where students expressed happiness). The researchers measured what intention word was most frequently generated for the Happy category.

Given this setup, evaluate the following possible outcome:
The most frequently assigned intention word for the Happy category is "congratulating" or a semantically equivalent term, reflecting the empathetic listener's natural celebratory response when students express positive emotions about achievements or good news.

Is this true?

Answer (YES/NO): NO